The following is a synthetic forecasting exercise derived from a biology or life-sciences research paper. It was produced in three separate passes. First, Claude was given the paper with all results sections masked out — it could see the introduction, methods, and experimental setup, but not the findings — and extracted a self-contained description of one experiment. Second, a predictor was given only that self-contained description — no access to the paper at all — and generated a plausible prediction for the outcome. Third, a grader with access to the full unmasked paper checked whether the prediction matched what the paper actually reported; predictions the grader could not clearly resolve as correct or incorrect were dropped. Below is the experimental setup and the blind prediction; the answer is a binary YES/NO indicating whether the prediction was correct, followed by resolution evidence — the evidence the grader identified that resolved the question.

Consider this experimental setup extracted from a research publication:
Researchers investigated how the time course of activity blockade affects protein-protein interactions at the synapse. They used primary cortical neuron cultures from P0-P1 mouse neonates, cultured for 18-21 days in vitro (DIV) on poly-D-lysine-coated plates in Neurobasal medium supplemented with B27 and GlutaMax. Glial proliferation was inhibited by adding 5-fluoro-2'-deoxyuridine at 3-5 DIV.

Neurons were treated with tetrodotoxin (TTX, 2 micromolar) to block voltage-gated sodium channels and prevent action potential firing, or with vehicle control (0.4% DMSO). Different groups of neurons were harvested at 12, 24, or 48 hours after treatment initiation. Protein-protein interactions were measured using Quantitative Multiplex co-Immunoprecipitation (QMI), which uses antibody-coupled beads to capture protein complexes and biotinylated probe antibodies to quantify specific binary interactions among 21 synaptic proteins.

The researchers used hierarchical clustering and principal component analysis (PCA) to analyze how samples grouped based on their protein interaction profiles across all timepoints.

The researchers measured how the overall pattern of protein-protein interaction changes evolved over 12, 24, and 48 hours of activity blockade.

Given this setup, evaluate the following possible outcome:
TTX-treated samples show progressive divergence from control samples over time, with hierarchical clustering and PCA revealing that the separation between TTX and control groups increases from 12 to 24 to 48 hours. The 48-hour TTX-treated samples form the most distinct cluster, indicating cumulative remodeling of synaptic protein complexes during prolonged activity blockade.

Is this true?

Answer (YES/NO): NO